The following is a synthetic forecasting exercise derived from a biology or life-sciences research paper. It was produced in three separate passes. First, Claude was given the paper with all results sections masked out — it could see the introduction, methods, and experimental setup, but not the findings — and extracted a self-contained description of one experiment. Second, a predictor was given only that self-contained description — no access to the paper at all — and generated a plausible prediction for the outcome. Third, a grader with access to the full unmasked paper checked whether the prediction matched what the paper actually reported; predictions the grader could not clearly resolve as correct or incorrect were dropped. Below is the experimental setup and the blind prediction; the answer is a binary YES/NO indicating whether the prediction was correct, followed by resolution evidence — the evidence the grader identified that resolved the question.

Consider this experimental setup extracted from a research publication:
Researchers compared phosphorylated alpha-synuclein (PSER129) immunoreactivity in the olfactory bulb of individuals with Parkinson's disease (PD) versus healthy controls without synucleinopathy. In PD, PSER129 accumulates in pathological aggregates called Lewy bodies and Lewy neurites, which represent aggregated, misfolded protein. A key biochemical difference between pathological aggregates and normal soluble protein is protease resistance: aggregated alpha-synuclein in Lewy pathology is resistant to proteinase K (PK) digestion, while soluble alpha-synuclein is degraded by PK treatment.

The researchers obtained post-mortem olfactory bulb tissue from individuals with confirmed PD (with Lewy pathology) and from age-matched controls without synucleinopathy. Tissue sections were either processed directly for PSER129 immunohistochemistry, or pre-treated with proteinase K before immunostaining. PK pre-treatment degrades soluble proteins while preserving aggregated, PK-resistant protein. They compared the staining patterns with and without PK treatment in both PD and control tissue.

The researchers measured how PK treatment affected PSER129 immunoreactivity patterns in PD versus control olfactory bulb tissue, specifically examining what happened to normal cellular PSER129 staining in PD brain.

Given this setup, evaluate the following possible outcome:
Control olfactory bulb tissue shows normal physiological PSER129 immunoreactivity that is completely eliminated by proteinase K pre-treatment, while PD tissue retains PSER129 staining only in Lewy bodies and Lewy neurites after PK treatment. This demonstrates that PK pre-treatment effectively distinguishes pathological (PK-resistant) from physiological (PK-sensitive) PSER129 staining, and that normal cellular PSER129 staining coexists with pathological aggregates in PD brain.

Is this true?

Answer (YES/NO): NO